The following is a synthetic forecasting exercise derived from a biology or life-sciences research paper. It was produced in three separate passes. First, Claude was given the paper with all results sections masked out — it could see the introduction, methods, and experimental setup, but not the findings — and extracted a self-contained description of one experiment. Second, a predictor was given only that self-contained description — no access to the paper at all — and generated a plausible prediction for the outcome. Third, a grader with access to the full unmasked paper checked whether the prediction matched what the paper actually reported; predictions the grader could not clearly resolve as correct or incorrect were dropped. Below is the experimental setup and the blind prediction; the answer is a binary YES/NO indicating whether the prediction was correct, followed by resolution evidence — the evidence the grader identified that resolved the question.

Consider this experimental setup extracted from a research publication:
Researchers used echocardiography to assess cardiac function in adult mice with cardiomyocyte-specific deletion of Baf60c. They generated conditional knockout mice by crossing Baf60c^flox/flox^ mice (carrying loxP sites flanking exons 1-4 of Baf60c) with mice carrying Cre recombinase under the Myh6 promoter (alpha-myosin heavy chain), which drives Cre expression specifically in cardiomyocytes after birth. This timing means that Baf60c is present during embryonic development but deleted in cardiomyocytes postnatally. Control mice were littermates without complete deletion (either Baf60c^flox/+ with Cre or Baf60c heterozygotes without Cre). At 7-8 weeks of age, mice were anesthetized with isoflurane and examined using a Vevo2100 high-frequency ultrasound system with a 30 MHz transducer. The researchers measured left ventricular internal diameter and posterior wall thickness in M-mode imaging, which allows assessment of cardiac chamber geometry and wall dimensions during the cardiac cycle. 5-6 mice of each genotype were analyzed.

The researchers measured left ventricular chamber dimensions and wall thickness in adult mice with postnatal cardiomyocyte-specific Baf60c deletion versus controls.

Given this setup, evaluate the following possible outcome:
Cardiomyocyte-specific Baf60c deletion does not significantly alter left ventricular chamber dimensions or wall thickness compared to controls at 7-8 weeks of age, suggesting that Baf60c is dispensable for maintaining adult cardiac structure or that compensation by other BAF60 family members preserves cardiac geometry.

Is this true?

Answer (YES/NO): NO